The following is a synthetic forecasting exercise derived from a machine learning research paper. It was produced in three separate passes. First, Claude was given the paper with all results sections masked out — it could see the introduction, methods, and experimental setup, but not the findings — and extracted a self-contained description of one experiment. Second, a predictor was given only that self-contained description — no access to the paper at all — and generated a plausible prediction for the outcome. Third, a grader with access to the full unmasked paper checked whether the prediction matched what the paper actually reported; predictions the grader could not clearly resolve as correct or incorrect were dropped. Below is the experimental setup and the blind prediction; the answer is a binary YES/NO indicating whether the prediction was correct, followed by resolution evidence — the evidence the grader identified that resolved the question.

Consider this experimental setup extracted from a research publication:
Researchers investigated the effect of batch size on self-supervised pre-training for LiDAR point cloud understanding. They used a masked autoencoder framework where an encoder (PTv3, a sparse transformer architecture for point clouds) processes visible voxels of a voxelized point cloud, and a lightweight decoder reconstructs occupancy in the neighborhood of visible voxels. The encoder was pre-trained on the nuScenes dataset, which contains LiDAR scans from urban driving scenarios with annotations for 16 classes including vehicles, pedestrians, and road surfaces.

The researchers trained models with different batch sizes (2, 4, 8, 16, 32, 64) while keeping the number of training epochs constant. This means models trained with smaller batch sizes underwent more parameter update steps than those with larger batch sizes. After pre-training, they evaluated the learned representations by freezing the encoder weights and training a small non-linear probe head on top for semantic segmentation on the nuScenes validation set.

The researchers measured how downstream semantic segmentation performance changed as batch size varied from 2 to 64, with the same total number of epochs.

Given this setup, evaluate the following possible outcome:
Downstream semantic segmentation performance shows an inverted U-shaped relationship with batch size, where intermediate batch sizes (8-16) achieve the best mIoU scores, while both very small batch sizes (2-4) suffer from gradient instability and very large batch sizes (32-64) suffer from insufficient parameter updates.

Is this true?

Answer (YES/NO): NO